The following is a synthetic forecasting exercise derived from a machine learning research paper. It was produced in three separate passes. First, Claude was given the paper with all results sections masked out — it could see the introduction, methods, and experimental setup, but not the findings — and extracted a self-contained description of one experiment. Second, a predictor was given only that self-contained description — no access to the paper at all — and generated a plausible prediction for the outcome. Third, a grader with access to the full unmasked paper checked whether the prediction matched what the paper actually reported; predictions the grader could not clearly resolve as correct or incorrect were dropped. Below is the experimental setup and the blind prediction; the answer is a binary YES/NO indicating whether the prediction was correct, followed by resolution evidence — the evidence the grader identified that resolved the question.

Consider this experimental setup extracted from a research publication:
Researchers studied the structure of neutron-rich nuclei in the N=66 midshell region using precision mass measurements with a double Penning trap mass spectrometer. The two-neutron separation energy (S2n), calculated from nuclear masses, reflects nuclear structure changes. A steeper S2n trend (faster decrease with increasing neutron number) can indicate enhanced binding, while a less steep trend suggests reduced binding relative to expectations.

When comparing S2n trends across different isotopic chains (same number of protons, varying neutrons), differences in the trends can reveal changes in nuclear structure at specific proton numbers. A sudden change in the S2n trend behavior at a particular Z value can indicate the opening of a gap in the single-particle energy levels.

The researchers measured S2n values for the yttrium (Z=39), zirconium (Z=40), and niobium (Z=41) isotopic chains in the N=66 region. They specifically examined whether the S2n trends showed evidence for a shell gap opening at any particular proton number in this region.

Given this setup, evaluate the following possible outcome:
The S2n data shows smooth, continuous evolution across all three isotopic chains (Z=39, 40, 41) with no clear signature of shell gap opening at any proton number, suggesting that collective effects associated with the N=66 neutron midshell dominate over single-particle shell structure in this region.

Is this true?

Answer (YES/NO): NO